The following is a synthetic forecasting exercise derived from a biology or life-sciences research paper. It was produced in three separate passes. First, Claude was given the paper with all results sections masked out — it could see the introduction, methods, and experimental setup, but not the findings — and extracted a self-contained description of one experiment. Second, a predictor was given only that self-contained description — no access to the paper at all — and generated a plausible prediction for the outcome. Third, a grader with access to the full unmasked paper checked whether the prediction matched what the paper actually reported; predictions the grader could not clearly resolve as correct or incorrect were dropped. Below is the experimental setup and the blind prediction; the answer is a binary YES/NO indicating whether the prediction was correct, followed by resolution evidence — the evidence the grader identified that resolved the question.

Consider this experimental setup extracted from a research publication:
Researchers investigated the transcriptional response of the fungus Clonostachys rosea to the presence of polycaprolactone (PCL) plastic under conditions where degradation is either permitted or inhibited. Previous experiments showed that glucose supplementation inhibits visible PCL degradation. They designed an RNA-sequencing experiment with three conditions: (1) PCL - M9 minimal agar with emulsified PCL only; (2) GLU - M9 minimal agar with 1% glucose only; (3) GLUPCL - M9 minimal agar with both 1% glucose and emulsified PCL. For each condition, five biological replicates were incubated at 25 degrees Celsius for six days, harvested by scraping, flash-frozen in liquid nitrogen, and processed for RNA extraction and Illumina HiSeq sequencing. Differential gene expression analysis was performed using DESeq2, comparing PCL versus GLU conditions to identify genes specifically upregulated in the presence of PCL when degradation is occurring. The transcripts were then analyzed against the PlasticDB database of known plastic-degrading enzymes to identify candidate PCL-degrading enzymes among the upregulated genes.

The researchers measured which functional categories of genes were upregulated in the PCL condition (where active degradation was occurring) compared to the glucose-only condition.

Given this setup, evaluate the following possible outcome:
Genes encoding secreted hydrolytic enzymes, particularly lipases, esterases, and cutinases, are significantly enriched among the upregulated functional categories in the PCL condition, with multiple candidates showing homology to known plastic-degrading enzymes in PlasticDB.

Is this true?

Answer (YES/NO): NO